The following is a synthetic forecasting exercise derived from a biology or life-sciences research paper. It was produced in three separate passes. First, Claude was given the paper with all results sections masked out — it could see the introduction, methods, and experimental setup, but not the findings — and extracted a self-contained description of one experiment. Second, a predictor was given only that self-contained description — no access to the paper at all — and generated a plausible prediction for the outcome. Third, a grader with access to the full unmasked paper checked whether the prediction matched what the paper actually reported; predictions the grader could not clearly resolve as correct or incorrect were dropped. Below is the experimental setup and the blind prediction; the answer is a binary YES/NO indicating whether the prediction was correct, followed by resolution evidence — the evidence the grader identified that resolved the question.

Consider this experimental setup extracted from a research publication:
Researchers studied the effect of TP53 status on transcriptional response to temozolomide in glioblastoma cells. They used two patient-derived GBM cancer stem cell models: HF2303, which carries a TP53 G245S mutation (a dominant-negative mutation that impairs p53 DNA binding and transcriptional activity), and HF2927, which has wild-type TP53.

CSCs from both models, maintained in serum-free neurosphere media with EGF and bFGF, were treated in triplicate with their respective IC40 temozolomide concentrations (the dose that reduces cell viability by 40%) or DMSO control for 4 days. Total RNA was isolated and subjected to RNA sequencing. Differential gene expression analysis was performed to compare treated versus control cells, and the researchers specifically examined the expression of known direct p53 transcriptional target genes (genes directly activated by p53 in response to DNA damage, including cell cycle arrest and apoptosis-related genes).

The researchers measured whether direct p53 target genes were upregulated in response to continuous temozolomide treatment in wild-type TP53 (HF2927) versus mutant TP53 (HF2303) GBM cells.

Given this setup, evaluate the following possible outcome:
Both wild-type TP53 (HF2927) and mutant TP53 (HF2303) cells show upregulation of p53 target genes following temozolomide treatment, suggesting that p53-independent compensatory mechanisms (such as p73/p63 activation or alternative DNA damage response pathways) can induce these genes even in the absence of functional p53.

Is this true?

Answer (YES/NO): NO